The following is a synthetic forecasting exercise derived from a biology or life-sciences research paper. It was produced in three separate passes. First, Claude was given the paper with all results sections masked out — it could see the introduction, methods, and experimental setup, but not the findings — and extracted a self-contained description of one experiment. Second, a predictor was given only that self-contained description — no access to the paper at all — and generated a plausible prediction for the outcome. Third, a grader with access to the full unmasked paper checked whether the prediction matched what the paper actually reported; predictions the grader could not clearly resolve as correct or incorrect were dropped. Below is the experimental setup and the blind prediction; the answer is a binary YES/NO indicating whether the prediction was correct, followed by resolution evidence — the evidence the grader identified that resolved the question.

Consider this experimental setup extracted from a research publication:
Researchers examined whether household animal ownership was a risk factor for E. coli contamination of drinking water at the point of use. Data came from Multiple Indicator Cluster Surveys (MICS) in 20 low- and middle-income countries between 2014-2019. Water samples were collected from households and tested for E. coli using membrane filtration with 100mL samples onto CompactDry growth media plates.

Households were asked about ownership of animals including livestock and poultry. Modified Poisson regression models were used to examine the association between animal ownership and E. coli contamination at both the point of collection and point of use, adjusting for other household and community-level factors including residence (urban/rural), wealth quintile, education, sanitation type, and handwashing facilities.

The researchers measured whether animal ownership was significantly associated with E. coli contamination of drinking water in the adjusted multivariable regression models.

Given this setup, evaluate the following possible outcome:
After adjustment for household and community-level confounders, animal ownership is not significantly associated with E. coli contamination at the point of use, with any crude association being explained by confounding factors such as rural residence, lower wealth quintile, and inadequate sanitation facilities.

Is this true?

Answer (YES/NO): NO